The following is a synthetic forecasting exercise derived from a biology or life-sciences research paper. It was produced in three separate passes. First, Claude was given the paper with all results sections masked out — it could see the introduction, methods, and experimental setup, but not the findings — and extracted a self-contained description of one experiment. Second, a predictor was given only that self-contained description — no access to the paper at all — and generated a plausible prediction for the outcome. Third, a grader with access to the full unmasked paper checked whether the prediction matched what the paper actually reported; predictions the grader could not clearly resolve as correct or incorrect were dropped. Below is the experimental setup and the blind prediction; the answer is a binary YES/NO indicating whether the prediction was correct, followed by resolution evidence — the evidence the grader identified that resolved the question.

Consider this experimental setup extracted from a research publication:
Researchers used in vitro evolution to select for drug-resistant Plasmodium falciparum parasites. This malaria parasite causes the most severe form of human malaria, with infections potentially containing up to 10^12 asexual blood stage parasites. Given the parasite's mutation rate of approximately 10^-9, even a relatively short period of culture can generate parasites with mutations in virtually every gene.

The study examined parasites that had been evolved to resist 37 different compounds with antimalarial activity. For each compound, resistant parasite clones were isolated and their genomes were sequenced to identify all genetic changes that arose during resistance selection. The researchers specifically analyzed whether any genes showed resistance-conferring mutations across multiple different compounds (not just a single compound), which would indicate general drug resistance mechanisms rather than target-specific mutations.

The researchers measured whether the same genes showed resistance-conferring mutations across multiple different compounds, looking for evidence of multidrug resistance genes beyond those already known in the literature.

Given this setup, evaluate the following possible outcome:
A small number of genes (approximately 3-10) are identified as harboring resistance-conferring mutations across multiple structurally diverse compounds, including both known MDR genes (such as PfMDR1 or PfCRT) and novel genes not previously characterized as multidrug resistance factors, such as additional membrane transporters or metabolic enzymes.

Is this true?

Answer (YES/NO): YES